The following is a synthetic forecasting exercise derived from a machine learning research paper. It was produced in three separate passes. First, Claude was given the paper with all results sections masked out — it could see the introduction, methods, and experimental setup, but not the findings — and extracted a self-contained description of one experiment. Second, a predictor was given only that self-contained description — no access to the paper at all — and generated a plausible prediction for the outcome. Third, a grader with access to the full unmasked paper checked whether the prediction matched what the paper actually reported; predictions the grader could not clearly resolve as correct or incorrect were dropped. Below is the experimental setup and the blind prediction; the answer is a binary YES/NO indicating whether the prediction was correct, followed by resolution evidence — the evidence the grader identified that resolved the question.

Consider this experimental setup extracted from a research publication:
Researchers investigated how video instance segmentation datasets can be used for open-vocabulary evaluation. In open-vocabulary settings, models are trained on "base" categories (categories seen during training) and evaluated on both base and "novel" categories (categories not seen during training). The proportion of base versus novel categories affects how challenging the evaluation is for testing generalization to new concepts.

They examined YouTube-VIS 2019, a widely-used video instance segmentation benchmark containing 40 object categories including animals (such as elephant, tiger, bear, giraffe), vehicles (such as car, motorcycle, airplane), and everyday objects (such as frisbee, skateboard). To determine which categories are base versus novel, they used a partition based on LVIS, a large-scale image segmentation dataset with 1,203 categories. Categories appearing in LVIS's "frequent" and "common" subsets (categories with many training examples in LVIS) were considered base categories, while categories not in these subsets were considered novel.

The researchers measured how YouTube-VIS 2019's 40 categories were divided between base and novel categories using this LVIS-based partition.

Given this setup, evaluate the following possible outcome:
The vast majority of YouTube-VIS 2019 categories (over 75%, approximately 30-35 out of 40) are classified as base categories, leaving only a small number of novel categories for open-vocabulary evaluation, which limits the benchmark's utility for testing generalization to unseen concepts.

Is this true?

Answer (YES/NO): YES